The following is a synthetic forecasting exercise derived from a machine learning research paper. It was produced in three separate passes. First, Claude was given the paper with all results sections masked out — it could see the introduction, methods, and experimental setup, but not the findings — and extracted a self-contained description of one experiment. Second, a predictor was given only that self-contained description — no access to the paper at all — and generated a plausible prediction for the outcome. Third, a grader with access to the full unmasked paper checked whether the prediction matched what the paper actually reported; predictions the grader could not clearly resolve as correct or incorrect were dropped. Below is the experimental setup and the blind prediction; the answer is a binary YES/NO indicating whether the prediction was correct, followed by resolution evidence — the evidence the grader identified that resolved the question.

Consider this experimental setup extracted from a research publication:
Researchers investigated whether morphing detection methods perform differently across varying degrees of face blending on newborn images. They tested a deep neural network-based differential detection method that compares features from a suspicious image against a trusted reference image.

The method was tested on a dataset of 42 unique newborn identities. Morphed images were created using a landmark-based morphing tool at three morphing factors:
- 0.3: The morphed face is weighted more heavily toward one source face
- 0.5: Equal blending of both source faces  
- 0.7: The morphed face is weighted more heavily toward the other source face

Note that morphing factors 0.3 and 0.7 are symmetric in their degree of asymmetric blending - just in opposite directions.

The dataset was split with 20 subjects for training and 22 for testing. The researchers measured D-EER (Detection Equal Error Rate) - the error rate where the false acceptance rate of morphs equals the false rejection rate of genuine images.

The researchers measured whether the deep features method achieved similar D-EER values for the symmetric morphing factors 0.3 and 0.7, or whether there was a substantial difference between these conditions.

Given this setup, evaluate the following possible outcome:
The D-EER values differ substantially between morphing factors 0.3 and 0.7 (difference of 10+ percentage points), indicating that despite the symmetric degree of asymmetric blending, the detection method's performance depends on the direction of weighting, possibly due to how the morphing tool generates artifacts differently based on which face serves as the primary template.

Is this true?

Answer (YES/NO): NO